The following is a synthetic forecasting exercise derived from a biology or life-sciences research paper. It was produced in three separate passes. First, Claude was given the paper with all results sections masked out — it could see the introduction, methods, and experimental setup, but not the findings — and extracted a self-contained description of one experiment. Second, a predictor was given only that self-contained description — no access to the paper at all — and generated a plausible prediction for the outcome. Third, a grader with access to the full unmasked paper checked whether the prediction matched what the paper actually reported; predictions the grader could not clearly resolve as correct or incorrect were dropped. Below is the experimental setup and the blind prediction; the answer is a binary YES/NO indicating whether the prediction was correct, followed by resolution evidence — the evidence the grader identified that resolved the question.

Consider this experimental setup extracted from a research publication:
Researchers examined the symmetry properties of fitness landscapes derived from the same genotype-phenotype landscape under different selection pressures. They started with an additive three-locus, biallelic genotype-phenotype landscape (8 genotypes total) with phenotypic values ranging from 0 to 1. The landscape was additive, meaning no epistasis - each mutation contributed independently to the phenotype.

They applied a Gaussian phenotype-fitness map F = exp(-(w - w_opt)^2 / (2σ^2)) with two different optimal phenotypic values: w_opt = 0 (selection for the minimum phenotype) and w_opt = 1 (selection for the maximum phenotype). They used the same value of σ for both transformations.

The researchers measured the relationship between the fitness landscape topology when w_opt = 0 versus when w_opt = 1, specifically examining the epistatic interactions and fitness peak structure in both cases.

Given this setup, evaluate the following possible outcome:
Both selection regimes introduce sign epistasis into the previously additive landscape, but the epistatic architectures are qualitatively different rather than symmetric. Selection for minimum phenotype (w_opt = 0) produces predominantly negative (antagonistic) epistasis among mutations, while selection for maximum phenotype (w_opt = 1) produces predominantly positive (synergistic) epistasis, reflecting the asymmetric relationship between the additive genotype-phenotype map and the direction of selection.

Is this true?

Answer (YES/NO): NO